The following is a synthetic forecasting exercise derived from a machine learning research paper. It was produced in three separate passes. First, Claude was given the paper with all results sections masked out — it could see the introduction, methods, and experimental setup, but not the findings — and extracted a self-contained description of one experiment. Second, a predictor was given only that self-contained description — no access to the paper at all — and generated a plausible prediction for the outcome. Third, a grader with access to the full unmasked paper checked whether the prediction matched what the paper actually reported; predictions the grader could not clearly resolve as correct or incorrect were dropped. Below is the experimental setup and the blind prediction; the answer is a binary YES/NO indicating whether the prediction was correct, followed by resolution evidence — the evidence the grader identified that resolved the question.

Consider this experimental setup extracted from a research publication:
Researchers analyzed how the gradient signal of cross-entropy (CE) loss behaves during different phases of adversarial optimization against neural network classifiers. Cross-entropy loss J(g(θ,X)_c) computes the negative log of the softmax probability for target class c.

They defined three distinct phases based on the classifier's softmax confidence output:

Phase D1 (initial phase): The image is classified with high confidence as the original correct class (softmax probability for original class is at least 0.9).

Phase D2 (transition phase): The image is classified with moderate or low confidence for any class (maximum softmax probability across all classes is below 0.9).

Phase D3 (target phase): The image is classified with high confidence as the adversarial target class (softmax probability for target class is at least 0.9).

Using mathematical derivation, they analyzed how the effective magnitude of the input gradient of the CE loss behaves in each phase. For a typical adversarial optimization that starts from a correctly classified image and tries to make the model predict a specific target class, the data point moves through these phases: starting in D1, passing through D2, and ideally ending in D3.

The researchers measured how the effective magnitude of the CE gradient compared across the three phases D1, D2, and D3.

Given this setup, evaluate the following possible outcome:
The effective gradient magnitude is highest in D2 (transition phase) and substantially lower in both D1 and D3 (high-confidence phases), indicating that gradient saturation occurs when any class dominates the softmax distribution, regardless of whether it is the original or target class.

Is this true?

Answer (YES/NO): NO